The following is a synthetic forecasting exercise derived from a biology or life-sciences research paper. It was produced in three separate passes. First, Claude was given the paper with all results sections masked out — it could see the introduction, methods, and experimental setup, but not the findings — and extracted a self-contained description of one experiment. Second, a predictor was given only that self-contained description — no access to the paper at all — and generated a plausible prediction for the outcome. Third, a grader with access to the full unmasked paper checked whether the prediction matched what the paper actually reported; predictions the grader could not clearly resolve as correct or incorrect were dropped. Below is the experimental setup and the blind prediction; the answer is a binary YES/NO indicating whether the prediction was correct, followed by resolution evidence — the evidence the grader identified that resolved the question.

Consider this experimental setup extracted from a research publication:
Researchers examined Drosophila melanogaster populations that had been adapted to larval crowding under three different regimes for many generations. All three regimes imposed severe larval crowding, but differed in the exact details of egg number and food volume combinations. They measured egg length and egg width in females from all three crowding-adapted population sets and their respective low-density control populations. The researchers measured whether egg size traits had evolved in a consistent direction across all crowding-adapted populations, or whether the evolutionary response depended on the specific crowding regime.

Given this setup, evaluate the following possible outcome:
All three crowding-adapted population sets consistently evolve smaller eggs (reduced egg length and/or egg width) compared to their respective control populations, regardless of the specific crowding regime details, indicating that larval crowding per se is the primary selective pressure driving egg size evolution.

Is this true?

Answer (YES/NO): NO